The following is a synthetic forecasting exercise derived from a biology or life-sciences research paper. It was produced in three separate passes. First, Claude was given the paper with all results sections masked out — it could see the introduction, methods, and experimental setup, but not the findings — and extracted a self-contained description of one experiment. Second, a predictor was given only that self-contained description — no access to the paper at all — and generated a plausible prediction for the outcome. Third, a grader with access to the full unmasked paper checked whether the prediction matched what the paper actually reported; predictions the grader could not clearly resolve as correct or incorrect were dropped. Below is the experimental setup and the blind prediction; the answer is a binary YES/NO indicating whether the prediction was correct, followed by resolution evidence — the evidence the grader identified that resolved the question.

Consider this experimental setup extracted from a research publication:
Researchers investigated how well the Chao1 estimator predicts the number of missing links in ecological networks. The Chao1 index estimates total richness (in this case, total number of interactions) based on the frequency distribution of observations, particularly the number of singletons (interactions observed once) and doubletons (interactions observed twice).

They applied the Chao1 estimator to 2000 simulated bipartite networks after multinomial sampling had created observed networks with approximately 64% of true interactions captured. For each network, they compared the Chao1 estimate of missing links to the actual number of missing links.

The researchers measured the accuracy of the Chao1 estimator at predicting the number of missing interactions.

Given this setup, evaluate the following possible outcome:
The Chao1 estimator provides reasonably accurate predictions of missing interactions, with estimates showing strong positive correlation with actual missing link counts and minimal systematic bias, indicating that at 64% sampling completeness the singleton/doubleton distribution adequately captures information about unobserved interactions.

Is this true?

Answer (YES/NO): NO